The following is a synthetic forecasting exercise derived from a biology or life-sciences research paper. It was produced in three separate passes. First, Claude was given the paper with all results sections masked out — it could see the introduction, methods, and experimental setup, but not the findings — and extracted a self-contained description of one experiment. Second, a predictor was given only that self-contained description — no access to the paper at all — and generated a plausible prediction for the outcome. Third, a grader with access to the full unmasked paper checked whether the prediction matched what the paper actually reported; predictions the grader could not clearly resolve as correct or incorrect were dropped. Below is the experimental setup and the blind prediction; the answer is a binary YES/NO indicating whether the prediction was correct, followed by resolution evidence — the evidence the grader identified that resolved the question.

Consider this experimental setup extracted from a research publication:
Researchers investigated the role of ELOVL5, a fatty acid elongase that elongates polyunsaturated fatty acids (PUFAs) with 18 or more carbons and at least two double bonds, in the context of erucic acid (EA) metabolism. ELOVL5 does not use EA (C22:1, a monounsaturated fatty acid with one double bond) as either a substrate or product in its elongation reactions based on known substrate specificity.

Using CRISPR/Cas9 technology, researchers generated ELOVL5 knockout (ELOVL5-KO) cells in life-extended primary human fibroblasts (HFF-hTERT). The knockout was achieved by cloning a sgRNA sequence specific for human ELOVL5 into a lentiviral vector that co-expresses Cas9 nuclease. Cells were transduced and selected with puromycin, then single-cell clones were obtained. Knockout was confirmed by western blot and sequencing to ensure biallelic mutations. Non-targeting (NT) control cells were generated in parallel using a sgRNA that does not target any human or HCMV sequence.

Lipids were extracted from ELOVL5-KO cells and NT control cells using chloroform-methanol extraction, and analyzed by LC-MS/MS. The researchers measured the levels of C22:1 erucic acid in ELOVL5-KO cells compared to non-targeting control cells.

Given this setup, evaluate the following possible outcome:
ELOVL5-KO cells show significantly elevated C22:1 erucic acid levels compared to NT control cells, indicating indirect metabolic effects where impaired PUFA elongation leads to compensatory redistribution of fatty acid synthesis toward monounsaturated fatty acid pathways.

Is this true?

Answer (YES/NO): NO